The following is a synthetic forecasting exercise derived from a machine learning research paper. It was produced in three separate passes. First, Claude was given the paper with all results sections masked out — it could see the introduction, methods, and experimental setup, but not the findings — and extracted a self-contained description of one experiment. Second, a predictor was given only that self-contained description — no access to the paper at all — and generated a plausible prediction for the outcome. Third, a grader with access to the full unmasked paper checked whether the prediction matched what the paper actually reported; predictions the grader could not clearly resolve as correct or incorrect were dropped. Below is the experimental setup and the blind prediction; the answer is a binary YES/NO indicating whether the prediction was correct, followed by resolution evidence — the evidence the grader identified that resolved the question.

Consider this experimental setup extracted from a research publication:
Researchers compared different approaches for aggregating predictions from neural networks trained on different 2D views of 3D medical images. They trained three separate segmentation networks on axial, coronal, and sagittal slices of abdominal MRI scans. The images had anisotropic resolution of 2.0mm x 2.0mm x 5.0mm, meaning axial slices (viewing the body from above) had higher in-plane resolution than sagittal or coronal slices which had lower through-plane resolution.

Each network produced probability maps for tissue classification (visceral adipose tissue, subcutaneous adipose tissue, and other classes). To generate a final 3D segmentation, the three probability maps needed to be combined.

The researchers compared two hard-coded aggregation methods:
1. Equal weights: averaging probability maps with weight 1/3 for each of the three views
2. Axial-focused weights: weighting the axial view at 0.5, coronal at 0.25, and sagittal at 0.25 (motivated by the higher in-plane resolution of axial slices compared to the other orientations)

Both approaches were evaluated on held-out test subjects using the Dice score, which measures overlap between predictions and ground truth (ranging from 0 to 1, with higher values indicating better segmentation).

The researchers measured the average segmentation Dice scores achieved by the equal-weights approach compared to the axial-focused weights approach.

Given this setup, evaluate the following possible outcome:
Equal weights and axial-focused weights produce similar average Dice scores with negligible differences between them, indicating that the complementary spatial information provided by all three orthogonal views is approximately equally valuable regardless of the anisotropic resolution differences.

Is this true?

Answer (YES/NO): YES